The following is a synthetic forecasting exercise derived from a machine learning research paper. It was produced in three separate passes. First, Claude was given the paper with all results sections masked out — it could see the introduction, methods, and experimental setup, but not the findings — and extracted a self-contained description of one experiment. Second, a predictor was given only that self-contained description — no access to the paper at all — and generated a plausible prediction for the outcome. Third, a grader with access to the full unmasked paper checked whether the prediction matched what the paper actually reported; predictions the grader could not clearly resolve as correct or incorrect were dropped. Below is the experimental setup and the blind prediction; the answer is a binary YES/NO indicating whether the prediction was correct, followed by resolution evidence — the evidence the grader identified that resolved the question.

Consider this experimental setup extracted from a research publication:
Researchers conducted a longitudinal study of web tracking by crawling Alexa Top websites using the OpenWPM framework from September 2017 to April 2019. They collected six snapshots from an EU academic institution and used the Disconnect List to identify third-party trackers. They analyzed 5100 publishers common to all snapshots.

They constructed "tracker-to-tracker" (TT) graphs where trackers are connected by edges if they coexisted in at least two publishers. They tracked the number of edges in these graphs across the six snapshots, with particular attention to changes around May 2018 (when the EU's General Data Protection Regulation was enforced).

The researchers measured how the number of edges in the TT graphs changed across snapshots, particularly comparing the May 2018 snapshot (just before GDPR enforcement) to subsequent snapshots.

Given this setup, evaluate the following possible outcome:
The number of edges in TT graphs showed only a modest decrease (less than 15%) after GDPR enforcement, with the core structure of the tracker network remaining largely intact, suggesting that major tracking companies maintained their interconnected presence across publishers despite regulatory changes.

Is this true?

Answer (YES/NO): YES